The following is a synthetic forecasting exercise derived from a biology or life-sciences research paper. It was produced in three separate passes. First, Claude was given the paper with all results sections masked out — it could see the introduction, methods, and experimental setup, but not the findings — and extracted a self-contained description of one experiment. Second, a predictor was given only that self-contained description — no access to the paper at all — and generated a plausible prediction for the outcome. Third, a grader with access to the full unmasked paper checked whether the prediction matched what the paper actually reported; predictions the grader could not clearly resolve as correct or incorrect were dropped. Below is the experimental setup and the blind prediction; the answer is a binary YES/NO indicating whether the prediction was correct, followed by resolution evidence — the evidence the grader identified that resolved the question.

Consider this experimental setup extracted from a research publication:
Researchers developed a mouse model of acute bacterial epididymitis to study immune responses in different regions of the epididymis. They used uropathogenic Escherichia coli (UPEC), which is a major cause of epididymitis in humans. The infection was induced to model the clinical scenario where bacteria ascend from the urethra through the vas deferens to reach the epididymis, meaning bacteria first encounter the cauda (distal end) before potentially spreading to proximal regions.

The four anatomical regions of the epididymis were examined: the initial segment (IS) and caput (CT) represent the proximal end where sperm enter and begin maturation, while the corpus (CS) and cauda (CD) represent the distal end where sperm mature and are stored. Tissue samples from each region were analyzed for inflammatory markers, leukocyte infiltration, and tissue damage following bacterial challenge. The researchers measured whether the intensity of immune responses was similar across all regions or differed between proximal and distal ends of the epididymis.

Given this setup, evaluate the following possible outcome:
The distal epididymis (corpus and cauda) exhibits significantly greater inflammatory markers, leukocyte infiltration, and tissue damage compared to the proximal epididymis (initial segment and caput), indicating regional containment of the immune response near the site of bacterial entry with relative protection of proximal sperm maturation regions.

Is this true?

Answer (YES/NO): YES